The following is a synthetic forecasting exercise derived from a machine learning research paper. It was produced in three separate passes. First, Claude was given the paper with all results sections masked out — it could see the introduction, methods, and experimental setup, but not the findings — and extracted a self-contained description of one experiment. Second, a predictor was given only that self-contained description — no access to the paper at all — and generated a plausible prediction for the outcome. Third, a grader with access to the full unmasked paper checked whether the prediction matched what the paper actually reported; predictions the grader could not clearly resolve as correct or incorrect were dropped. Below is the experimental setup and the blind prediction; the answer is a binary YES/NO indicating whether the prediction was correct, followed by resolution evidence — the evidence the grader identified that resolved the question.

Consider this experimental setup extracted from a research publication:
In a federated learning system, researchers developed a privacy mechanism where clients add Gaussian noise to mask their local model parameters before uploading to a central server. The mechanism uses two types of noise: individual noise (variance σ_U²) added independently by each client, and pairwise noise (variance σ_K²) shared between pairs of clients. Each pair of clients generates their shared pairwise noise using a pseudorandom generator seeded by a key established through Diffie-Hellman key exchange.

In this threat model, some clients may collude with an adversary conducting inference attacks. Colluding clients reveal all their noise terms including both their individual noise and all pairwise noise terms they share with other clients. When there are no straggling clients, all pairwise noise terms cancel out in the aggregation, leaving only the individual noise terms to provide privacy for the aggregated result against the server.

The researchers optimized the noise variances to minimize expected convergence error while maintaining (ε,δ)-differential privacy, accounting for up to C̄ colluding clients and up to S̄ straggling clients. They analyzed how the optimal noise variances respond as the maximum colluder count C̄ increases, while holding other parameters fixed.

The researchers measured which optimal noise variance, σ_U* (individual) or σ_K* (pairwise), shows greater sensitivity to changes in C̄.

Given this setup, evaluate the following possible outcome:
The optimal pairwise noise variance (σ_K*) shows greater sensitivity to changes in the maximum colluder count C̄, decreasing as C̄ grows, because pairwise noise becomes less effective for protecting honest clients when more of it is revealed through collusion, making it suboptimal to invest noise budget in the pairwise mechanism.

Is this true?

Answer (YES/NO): NO